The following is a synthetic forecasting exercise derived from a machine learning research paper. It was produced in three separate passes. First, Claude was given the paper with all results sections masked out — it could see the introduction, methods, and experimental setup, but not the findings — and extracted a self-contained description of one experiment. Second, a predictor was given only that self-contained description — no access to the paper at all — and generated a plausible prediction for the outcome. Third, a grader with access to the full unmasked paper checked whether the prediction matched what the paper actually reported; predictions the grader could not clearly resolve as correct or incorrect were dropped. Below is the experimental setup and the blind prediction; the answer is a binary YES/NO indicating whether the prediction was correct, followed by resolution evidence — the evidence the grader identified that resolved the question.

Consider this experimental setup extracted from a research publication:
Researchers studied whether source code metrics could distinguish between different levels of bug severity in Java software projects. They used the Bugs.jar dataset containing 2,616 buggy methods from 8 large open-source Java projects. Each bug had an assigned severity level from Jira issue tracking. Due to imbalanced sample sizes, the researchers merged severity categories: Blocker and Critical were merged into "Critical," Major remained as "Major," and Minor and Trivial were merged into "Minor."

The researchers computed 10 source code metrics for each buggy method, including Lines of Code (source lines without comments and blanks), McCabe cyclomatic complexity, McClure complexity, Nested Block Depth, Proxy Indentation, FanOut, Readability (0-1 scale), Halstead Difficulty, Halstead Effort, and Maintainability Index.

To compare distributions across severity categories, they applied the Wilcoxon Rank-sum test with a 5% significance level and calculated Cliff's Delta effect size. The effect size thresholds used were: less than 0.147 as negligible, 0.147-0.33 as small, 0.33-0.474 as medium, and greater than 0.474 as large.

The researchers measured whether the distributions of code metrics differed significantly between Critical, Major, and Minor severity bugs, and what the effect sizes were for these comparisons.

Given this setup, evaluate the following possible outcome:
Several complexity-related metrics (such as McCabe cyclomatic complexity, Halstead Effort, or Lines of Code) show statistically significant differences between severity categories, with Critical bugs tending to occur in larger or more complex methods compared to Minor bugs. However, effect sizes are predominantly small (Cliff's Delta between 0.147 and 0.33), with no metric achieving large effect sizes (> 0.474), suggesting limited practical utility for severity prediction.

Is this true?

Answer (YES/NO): NO